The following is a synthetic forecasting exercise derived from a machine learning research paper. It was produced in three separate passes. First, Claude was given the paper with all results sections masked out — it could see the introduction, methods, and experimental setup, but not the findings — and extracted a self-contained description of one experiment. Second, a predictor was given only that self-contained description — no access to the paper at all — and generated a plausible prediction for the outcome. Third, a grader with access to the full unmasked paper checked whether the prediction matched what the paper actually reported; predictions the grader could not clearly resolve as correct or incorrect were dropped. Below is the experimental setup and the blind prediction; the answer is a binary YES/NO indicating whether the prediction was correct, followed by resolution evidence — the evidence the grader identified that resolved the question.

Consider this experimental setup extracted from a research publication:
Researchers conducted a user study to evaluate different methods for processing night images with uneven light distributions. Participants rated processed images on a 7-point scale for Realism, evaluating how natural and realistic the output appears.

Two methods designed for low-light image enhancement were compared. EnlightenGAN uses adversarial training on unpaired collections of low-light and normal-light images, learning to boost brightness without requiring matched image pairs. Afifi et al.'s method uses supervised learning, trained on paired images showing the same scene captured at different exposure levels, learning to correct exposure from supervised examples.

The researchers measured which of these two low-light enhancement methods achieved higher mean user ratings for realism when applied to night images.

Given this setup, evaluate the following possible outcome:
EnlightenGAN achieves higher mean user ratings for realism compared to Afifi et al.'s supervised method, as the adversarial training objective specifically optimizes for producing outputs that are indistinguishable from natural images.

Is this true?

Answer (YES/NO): NO